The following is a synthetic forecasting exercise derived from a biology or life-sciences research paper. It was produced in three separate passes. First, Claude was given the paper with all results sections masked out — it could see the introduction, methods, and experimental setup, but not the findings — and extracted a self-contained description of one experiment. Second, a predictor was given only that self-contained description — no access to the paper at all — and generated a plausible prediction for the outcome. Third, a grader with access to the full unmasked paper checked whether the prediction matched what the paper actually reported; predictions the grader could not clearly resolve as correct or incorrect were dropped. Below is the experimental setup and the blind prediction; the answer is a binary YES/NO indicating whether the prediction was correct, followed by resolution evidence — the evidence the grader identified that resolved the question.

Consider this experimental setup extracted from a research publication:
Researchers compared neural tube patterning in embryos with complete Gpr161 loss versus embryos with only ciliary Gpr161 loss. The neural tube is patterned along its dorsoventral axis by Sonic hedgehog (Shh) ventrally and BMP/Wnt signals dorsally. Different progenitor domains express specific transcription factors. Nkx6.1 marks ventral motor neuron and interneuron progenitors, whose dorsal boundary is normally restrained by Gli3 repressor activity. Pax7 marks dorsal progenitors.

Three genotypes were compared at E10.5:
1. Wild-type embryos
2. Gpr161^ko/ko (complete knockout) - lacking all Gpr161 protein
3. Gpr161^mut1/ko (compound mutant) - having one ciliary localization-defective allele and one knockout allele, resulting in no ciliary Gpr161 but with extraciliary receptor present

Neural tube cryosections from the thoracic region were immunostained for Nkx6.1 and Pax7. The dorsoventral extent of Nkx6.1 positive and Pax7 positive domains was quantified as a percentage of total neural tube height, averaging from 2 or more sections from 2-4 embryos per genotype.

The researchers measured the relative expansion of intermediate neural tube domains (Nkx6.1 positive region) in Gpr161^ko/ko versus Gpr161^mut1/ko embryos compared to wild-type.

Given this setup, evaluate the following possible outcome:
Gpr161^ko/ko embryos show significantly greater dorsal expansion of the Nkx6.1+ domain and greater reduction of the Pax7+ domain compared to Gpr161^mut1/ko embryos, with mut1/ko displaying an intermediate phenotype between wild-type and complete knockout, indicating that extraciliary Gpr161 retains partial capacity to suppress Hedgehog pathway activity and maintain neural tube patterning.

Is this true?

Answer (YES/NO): YES